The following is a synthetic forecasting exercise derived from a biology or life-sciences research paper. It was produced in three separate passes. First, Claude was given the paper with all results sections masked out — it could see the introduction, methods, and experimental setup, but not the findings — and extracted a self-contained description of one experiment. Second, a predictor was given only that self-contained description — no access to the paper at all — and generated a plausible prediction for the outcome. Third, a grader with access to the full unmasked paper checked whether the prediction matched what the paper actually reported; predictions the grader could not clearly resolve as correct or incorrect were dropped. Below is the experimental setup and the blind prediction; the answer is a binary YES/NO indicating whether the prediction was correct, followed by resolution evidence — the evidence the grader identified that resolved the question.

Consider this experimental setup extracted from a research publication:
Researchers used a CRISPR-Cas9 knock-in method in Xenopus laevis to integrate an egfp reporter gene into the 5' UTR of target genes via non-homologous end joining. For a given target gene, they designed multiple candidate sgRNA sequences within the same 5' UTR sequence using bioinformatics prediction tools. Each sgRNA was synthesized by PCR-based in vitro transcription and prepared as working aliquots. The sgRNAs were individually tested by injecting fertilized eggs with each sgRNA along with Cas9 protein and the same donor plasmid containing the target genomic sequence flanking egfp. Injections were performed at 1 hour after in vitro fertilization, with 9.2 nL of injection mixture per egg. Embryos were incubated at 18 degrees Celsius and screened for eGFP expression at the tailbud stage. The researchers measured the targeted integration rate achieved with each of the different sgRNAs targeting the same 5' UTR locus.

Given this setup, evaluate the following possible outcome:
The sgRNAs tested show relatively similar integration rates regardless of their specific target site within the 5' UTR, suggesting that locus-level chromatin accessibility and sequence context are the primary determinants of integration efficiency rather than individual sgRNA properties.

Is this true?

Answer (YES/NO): NO